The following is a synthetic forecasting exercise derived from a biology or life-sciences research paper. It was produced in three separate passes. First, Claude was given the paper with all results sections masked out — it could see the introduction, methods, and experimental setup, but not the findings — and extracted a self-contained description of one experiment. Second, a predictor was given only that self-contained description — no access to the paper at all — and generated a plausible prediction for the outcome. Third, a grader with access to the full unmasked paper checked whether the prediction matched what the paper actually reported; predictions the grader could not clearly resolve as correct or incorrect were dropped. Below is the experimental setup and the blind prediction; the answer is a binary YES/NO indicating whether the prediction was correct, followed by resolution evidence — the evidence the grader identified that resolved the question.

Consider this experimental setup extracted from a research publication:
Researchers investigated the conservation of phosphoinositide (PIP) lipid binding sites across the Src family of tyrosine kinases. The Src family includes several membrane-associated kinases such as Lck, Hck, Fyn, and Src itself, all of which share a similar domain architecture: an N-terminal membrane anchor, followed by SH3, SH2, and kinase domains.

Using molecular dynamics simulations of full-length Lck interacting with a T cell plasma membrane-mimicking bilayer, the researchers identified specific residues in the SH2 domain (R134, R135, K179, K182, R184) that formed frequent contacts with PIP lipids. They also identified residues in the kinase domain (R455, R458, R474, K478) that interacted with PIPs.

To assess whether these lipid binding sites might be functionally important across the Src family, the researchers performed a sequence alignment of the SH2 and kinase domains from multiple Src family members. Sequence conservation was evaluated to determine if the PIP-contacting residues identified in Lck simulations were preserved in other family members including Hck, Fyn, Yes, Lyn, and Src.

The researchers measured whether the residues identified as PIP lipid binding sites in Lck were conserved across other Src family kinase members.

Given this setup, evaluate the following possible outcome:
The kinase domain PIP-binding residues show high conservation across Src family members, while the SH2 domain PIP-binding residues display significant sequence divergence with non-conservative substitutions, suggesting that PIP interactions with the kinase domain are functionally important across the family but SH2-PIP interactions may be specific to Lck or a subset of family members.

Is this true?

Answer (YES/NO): NO